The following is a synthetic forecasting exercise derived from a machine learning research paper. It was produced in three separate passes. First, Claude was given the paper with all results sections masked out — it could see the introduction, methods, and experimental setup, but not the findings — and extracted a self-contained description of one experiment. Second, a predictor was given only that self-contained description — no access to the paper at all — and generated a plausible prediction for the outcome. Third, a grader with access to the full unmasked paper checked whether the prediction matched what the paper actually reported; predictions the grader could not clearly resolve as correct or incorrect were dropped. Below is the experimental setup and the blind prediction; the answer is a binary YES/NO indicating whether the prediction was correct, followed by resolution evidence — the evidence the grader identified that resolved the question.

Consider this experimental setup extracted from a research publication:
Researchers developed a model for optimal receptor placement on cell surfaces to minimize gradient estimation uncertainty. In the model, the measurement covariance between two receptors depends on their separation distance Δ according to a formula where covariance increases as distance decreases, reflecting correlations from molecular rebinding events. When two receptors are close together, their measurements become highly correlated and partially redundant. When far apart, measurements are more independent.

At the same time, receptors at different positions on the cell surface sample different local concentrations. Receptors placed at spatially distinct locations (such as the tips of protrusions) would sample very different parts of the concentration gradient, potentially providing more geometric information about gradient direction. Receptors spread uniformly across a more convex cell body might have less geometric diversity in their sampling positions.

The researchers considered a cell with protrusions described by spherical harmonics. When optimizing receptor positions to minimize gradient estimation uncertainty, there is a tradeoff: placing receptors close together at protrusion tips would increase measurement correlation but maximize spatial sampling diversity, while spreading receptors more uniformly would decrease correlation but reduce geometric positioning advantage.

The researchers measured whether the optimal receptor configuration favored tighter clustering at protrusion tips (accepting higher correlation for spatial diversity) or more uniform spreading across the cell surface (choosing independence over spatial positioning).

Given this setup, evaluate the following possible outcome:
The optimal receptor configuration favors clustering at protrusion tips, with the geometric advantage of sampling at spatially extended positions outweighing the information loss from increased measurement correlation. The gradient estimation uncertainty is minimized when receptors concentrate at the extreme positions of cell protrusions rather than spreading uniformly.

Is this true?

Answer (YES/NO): YES